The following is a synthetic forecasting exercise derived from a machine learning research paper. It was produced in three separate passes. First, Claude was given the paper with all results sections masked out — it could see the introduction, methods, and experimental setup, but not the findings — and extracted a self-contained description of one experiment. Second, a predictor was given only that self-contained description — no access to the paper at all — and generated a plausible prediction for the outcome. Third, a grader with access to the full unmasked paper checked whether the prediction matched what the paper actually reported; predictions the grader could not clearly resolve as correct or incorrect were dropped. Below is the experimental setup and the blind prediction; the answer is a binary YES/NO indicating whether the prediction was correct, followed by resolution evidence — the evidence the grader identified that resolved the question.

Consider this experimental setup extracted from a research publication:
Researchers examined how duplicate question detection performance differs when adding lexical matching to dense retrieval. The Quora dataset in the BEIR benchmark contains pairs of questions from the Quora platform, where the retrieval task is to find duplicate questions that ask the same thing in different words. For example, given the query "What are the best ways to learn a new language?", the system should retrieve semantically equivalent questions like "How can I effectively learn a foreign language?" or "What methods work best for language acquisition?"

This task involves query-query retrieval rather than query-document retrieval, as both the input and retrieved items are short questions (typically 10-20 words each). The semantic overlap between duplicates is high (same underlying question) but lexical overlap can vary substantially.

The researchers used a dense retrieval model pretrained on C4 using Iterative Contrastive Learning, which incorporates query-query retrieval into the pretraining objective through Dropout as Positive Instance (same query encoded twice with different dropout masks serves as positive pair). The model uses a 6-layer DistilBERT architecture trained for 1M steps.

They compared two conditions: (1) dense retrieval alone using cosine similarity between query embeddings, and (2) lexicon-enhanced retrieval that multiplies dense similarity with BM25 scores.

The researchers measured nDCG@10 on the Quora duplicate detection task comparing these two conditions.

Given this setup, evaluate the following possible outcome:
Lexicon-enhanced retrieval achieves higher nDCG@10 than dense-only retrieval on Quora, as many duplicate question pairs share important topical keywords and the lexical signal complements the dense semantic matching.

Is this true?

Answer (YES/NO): YES